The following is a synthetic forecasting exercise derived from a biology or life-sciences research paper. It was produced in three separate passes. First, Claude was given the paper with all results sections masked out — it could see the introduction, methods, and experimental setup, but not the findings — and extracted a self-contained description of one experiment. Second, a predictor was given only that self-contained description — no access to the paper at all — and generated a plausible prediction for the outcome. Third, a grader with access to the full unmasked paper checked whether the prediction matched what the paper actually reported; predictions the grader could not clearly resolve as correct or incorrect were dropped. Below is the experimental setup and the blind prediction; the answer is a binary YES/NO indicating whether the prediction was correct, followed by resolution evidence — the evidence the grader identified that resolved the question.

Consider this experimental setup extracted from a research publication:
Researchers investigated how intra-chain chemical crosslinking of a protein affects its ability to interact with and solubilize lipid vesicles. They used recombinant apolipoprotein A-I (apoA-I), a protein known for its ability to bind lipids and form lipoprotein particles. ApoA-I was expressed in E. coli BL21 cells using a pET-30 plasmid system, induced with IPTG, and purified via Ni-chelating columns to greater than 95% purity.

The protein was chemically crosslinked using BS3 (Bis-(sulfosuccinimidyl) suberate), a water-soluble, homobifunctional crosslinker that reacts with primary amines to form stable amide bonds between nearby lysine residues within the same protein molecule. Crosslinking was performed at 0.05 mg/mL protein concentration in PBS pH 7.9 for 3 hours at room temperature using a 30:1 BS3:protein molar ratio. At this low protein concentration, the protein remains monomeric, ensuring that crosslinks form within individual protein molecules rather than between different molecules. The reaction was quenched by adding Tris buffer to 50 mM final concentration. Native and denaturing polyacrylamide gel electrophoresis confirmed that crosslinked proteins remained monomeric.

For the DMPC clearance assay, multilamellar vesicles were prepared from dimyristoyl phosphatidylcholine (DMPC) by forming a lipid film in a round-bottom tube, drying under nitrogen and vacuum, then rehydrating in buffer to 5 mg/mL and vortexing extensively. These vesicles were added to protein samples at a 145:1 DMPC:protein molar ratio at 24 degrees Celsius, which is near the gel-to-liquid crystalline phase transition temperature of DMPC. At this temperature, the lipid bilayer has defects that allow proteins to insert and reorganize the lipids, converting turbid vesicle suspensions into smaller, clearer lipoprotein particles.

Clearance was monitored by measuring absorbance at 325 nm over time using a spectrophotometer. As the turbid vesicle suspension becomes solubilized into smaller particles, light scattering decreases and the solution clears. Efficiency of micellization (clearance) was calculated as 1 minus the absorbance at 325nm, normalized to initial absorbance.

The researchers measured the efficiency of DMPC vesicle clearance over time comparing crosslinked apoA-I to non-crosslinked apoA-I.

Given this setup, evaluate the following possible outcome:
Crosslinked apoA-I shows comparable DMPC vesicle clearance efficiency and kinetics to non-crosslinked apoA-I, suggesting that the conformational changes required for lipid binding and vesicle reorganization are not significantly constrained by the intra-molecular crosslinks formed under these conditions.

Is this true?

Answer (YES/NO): NO